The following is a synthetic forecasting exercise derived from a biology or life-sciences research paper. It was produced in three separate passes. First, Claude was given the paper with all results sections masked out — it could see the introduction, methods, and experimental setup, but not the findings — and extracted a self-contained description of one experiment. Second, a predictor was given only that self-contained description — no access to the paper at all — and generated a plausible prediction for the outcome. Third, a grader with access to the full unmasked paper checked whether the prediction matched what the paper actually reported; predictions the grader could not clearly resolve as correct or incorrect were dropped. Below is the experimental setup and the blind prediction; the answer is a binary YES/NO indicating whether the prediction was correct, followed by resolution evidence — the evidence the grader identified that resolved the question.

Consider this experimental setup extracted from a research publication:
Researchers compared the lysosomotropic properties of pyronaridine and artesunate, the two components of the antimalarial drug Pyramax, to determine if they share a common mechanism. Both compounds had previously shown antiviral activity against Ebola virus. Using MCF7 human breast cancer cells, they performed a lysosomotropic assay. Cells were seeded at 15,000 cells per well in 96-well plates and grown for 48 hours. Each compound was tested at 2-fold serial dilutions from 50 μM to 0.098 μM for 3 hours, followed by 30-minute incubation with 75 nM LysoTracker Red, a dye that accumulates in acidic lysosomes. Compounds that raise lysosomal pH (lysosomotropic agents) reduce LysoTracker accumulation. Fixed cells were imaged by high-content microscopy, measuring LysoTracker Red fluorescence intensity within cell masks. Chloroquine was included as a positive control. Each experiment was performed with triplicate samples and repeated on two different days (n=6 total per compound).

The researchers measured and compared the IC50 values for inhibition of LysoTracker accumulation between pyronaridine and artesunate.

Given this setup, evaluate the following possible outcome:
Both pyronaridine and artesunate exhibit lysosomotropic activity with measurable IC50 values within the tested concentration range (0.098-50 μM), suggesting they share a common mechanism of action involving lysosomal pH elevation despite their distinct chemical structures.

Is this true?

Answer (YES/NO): NO